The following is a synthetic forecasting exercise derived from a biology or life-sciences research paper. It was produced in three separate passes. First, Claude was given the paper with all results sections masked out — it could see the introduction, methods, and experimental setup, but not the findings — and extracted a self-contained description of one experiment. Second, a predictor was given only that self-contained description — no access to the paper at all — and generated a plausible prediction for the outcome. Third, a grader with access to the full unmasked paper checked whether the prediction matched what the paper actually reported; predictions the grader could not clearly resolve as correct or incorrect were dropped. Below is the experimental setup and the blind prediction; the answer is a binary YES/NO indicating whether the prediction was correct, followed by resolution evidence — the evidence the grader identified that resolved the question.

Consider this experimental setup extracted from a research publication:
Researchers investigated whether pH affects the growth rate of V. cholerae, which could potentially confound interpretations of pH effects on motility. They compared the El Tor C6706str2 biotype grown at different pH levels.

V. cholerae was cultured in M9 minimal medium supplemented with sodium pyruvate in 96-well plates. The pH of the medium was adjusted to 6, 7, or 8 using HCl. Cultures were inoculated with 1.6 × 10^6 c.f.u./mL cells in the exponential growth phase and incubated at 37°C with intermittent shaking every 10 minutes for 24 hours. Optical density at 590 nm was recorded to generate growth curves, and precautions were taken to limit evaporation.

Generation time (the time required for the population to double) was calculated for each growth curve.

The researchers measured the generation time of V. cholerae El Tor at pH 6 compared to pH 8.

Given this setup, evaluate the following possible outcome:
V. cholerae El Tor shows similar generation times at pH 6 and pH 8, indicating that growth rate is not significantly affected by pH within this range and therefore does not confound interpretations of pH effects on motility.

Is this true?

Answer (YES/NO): NO